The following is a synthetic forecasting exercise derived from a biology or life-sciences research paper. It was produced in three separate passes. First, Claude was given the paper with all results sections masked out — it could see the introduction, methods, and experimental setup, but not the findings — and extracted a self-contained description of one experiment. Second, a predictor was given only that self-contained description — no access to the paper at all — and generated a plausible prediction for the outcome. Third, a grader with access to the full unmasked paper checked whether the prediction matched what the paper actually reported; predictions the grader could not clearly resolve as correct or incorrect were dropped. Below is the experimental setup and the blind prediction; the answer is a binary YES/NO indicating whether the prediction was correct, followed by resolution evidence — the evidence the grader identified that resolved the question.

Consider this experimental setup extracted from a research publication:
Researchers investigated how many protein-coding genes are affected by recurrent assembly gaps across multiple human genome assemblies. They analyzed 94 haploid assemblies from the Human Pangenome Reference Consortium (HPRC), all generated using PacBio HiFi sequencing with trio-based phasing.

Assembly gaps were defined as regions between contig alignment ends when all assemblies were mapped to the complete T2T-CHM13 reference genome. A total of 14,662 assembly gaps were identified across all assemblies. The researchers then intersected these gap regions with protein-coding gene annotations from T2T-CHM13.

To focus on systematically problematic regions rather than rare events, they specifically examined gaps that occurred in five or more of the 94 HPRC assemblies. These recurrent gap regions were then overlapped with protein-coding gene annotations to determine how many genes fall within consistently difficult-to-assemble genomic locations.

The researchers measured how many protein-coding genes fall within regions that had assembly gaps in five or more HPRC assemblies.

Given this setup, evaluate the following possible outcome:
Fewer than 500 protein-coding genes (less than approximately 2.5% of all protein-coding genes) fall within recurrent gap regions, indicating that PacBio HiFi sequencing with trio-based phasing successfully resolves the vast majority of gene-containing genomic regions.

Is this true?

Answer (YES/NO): YES